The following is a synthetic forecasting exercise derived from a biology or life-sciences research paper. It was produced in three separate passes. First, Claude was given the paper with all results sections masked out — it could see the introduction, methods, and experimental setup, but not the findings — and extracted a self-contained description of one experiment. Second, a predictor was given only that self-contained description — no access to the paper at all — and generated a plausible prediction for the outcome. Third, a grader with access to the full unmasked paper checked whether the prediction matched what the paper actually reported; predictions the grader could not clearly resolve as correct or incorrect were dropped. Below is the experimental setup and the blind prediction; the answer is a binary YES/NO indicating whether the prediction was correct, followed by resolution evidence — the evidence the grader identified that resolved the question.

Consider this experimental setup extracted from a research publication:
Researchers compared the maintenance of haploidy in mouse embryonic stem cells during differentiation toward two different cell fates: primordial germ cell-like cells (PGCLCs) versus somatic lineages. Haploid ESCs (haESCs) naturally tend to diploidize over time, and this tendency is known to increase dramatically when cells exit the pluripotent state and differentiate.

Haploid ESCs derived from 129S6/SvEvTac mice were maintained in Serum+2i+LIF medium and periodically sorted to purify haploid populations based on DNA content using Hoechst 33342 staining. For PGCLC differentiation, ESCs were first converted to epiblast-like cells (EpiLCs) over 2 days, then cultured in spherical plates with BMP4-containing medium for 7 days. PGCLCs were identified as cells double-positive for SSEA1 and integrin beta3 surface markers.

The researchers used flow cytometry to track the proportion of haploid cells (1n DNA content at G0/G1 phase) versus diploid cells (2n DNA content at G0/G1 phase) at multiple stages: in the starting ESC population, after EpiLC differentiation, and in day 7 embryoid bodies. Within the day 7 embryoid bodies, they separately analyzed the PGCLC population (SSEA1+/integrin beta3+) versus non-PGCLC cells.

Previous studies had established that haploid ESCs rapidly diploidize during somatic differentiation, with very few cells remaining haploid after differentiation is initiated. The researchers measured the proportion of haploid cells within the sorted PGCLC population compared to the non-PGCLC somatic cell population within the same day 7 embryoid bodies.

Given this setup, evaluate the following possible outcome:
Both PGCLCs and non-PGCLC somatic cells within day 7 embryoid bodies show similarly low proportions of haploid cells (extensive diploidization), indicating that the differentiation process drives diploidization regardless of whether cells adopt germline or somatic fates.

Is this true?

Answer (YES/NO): NO